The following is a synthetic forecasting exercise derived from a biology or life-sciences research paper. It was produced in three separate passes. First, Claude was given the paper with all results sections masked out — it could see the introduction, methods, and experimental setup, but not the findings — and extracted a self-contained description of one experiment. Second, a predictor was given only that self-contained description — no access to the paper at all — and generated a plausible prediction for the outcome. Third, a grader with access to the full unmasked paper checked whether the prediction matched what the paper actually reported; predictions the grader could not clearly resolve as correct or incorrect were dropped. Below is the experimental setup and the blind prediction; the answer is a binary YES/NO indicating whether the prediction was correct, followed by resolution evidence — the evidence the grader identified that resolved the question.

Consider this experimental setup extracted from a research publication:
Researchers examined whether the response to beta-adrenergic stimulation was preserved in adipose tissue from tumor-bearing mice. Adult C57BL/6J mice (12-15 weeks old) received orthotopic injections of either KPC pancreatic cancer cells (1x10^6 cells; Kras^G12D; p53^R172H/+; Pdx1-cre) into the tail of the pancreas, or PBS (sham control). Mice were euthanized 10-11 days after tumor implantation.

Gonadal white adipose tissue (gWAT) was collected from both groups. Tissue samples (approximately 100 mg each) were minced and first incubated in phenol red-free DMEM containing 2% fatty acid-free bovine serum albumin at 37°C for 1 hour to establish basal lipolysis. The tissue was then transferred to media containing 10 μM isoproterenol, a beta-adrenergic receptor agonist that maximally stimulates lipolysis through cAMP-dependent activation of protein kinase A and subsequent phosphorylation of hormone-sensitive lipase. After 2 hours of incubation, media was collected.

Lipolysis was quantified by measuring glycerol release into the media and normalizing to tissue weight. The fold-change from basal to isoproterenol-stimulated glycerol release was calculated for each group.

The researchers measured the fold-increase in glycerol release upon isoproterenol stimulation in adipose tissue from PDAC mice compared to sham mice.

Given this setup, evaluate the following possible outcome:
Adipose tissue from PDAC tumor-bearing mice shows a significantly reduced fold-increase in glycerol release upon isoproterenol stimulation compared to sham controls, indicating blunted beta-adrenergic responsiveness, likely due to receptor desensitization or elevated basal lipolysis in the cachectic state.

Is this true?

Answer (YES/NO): NO